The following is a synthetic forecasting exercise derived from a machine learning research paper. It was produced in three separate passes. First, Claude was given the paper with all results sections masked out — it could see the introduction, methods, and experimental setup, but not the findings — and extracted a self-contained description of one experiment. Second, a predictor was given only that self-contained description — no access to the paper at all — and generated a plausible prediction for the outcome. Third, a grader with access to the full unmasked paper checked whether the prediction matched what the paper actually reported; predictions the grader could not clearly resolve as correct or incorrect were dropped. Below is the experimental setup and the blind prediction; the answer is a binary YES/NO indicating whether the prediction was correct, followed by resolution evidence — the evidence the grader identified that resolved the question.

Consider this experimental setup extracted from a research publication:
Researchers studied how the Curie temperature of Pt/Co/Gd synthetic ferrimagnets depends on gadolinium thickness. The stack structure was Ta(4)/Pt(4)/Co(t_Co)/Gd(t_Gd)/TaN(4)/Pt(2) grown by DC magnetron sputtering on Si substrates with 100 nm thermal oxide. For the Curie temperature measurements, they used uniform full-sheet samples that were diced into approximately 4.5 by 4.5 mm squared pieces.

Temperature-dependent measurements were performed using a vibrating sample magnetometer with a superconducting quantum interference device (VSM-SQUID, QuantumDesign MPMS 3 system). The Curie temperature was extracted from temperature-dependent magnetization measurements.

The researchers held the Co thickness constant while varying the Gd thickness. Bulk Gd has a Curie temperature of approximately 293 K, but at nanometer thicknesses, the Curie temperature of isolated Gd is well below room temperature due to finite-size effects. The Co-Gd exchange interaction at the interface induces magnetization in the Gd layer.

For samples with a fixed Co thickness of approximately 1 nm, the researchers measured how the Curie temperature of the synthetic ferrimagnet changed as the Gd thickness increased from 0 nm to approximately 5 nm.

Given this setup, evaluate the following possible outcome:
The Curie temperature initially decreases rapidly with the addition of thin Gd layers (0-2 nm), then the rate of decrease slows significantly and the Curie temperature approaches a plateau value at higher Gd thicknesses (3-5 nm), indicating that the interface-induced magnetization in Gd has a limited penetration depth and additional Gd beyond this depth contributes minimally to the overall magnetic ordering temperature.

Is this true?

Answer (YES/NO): NO